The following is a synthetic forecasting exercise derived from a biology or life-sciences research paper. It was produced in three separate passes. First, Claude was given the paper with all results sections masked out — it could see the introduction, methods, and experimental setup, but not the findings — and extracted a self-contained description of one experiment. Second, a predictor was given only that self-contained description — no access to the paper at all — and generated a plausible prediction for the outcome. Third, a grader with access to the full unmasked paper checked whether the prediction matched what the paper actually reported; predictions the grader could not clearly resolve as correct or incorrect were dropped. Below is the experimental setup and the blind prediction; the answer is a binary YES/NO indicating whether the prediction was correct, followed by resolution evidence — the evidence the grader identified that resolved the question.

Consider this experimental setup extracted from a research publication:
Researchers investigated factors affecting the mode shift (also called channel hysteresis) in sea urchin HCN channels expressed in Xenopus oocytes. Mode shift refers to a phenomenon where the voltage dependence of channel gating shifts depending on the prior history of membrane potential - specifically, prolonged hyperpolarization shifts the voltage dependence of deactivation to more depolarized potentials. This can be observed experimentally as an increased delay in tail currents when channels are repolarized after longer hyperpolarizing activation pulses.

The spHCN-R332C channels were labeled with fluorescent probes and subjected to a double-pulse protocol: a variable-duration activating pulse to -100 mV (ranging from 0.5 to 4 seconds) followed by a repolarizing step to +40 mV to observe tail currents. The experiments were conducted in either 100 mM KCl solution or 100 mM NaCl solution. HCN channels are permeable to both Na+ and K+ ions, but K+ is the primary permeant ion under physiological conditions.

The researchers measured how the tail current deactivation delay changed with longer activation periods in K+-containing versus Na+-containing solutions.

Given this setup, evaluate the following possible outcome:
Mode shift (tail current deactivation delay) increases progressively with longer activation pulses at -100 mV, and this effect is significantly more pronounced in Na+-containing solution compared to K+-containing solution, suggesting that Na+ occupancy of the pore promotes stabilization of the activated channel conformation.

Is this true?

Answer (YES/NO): YES